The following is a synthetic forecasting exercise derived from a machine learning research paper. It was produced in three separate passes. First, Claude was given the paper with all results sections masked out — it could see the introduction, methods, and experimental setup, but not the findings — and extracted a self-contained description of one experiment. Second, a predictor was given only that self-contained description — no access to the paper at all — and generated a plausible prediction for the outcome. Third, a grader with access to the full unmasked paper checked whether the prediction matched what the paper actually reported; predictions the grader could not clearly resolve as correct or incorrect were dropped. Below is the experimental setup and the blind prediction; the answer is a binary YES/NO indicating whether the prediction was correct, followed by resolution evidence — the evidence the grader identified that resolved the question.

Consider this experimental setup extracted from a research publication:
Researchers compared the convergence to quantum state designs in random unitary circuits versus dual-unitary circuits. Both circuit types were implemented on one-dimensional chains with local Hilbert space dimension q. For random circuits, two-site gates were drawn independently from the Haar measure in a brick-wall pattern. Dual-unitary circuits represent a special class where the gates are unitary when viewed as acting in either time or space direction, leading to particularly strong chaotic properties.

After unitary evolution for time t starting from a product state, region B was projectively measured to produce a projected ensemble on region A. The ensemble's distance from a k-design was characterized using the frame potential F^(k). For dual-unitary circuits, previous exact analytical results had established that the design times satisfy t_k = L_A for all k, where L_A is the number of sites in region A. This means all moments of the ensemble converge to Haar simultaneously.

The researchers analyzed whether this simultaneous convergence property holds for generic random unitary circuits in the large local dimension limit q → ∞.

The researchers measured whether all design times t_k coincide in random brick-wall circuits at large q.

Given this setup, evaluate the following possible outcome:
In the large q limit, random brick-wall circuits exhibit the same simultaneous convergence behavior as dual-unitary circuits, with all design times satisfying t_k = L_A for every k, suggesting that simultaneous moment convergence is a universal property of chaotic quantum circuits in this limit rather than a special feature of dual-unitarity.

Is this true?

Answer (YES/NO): NO